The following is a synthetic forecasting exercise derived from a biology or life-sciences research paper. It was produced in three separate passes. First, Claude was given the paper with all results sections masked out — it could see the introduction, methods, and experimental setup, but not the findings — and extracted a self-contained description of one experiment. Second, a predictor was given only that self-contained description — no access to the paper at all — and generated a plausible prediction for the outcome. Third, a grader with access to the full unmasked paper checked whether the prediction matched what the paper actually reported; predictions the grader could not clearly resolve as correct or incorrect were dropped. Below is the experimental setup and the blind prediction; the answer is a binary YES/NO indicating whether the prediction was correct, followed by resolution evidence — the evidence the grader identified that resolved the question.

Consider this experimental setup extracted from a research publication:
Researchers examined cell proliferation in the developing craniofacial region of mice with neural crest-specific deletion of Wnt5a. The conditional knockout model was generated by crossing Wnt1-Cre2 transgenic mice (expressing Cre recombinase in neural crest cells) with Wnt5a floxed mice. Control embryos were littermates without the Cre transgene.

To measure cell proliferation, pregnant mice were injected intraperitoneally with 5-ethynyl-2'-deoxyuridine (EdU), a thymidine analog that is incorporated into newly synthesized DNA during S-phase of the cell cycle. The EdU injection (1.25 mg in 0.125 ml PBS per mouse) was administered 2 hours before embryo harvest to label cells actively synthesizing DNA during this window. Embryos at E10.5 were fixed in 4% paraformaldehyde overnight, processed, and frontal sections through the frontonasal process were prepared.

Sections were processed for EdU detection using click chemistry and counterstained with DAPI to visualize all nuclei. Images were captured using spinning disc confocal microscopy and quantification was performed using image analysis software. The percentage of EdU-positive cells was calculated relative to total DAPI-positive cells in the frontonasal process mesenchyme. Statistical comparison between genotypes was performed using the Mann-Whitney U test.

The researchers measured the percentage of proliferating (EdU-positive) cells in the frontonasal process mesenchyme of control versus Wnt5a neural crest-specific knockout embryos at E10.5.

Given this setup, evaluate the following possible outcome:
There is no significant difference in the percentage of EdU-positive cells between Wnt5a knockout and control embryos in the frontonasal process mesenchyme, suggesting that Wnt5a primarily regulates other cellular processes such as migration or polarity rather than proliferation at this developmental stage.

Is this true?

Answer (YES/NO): NO